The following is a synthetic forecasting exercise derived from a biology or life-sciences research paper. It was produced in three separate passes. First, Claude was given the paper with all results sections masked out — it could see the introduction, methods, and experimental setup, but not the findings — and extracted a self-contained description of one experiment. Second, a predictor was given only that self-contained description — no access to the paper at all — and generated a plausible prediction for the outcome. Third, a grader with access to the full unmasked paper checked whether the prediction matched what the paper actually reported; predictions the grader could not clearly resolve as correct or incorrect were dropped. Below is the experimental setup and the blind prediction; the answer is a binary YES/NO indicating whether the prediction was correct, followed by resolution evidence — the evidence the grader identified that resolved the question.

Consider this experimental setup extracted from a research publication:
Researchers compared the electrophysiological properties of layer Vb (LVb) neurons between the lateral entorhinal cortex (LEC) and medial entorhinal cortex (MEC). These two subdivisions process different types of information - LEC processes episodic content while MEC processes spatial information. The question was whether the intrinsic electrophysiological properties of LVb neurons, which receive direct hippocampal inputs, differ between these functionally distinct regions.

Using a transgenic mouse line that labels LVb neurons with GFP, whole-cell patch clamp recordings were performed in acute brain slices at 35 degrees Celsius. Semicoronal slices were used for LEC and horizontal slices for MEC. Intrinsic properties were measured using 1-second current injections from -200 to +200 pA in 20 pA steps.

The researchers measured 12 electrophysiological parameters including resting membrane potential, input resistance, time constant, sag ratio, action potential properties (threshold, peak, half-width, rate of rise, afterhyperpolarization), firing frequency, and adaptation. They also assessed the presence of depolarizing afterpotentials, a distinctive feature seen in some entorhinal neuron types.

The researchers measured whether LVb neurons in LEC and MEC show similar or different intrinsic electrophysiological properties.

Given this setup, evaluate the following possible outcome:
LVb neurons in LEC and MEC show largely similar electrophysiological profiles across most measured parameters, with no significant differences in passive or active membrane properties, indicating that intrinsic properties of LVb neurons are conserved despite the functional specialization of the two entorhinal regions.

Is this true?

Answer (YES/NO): NO